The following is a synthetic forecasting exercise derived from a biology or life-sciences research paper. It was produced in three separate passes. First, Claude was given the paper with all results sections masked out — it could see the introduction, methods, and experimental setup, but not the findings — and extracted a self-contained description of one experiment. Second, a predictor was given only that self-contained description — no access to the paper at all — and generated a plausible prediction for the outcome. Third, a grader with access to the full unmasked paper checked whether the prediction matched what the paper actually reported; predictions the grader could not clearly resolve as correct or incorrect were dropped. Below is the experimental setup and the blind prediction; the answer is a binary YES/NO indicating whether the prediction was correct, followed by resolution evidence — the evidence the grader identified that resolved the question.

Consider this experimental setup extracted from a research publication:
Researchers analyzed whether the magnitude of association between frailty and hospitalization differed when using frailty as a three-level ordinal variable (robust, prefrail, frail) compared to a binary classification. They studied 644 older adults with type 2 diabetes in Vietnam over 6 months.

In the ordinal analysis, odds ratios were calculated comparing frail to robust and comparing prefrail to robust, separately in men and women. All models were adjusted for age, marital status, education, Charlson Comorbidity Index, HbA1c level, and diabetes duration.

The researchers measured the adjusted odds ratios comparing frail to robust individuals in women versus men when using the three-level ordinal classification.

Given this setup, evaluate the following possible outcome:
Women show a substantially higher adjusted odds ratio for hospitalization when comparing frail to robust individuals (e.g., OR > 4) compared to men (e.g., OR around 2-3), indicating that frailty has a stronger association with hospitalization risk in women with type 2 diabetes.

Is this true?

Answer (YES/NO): YES